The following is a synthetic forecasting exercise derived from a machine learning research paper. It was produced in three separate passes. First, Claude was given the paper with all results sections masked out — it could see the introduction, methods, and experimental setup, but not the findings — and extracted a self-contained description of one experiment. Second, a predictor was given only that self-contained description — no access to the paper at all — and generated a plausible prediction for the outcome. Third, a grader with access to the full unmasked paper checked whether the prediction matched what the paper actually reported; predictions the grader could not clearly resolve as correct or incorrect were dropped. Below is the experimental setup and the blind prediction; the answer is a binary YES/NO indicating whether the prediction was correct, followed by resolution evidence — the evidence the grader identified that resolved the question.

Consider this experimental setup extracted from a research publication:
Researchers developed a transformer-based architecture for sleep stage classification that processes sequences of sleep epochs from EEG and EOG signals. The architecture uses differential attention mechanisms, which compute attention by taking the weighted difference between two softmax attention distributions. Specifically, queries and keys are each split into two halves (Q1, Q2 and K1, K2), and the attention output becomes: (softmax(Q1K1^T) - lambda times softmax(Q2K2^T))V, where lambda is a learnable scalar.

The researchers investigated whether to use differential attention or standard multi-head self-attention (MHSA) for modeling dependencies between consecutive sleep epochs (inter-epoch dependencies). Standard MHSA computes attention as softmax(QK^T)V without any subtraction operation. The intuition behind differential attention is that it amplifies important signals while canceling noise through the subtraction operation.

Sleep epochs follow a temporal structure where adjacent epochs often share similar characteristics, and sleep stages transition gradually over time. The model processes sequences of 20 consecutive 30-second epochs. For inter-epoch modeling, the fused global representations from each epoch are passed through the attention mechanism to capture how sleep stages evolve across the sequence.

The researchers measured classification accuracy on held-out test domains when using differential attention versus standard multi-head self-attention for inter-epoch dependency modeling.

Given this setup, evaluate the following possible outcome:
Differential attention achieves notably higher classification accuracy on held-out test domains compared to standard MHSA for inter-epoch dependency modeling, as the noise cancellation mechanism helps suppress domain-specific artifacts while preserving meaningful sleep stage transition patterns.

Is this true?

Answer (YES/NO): NO